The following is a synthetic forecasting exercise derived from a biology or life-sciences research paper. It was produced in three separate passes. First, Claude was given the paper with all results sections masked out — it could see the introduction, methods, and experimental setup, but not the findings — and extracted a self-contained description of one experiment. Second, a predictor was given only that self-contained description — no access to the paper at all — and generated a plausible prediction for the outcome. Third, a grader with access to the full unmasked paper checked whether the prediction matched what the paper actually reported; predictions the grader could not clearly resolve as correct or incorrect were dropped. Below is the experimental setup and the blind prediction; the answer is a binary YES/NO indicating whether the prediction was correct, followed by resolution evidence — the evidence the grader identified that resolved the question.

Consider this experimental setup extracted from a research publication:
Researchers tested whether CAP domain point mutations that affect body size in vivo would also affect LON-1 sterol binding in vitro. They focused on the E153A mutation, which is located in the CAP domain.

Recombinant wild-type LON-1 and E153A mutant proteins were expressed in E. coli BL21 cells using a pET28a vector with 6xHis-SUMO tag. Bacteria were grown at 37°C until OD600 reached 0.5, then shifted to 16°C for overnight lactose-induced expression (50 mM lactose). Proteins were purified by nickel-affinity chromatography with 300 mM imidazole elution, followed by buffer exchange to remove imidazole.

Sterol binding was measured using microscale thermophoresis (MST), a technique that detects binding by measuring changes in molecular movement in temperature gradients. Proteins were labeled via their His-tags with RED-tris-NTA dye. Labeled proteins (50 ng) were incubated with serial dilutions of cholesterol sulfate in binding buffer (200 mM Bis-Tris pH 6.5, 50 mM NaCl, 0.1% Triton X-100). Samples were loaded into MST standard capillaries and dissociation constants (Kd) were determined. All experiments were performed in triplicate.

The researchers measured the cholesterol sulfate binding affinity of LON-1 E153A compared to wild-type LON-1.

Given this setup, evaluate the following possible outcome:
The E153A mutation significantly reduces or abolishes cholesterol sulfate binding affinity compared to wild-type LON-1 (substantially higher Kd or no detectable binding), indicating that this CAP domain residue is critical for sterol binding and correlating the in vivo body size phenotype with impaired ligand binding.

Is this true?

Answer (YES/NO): NO